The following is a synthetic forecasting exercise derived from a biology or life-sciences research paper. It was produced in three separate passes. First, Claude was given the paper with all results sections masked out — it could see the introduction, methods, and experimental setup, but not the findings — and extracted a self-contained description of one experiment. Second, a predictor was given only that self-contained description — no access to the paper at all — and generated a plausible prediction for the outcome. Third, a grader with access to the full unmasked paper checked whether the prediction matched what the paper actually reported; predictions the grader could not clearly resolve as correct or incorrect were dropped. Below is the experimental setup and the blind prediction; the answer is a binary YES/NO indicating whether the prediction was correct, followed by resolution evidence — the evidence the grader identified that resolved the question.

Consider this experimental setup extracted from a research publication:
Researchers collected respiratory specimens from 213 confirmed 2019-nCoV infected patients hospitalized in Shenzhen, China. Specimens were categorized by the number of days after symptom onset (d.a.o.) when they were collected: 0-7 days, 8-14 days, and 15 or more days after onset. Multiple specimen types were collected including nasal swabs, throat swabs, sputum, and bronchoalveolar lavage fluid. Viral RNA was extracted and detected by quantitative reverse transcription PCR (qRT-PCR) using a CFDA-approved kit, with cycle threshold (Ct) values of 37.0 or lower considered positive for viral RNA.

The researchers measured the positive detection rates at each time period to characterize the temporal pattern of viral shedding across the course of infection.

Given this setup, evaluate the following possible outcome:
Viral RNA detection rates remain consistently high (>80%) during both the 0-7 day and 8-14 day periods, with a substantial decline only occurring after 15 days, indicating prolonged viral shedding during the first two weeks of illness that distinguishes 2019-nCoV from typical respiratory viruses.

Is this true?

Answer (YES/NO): NO